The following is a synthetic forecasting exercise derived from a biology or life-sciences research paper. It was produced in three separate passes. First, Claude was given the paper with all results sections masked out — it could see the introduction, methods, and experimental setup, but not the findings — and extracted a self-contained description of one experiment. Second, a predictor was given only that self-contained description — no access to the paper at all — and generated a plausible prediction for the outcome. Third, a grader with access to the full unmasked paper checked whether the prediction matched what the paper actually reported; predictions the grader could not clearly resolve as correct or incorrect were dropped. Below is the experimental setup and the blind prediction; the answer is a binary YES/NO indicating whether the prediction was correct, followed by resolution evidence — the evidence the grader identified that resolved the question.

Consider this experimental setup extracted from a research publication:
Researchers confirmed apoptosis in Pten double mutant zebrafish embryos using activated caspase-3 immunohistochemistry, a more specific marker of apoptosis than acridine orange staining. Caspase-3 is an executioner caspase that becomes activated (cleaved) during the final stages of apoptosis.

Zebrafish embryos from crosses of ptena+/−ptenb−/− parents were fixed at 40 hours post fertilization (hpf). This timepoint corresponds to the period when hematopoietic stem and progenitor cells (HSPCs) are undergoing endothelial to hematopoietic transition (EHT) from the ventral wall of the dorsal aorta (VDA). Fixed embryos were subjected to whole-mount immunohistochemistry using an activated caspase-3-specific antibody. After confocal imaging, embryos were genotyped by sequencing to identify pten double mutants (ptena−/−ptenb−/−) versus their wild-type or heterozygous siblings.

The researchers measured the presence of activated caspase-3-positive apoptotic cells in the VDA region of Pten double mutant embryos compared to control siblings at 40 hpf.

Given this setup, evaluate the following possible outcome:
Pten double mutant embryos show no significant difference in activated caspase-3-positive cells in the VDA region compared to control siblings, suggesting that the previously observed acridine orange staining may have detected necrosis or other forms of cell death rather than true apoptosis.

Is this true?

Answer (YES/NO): NO